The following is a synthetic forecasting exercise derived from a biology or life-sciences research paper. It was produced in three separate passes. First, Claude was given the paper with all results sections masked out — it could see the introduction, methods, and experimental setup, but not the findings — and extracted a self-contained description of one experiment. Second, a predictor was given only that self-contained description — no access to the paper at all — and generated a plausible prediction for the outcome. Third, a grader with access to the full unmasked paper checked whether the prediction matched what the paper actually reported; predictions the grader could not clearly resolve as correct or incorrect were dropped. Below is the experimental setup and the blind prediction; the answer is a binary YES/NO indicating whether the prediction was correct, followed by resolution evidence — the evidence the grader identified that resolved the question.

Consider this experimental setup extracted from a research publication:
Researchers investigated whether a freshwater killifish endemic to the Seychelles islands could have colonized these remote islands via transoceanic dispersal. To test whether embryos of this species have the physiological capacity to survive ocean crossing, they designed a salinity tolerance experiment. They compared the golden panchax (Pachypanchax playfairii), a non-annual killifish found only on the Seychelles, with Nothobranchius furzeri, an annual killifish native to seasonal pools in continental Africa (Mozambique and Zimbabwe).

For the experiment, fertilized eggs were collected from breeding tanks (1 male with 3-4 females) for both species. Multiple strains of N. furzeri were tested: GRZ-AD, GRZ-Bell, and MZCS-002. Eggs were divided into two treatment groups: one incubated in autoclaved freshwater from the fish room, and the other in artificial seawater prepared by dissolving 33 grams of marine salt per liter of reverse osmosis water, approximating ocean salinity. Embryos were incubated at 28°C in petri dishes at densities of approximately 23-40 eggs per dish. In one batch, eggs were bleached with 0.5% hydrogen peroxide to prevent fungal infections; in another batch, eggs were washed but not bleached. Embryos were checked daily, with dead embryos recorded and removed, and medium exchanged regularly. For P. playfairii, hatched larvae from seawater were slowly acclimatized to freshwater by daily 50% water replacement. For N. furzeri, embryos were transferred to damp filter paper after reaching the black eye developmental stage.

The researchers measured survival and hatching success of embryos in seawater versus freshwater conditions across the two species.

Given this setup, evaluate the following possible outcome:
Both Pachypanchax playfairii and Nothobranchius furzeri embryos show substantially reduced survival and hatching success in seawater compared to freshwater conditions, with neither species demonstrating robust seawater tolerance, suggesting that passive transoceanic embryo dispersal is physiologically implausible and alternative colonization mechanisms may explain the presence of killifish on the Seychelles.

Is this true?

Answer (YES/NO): NO